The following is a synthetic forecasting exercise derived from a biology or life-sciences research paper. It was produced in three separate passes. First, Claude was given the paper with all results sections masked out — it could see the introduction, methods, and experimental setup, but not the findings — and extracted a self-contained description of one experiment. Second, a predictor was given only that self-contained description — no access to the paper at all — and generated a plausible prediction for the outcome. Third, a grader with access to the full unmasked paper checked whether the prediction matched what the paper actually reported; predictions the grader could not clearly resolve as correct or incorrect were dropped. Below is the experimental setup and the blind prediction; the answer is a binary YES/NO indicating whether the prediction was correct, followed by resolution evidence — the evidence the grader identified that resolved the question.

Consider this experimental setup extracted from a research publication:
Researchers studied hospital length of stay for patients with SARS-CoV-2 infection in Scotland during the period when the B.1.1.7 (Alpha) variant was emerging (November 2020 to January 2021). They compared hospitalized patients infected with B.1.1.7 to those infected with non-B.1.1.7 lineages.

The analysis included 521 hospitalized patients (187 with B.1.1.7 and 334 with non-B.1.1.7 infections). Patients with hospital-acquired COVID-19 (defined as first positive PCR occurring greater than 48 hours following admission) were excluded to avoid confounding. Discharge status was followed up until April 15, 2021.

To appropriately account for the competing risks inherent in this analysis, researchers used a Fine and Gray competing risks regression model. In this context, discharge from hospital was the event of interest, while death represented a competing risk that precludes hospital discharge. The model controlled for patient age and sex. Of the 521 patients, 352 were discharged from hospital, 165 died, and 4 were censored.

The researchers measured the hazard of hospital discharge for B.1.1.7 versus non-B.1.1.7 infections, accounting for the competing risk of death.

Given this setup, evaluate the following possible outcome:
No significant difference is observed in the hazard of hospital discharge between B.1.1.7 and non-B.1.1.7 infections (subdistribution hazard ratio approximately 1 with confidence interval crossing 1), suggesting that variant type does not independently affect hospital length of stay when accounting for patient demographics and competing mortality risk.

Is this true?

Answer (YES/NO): YES